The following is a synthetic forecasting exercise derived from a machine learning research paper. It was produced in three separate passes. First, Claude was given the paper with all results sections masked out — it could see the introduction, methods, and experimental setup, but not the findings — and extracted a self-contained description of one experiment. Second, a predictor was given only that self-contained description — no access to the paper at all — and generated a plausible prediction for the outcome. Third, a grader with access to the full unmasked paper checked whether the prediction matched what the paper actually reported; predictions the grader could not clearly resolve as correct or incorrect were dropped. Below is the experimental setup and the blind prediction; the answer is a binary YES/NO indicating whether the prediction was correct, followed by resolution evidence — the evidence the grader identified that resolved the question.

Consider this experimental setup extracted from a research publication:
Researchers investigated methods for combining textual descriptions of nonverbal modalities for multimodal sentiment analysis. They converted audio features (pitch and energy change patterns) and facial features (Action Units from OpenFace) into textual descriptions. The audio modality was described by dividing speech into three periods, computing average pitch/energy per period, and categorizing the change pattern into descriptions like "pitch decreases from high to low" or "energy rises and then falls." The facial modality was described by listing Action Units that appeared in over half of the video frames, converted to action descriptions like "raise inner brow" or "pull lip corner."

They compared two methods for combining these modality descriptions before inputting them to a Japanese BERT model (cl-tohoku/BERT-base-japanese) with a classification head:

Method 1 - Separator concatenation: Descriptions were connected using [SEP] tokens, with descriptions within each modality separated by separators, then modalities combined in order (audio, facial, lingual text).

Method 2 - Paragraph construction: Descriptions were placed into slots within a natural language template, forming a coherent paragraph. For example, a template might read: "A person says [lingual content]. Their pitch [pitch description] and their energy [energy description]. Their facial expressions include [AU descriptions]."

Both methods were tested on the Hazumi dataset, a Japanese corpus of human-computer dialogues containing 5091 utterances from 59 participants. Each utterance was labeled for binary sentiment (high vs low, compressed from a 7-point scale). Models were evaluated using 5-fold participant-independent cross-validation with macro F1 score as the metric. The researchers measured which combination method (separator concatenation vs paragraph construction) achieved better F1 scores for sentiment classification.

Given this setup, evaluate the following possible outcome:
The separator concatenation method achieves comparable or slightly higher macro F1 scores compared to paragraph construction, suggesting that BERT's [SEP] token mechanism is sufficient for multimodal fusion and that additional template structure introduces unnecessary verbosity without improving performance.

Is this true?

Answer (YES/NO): NO